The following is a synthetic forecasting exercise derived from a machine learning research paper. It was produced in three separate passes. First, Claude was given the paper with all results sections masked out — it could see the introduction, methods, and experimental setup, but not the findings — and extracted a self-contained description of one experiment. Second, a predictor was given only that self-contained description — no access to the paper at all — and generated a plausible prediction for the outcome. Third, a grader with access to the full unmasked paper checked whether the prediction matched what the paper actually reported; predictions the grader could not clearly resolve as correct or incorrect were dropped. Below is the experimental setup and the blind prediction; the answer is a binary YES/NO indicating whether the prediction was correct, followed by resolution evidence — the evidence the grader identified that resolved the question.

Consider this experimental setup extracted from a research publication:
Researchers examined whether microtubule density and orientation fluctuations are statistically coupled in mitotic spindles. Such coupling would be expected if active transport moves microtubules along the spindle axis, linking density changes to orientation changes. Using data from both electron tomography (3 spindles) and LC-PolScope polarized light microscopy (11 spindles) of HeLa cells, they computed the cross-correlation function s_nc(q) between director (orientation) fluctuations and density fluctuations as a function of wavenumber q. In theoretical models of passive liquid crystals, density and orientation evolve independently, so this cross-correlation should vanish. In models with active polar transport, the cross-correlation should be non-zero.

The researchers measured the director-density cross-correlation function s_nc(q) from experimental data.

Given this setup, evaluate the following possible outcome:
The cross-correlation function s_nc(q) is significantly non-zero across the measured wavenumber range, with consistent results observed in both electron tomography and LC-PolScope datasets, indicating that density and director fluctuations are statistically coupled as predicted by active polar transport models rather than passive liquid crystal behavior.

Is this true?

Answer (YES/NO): YES